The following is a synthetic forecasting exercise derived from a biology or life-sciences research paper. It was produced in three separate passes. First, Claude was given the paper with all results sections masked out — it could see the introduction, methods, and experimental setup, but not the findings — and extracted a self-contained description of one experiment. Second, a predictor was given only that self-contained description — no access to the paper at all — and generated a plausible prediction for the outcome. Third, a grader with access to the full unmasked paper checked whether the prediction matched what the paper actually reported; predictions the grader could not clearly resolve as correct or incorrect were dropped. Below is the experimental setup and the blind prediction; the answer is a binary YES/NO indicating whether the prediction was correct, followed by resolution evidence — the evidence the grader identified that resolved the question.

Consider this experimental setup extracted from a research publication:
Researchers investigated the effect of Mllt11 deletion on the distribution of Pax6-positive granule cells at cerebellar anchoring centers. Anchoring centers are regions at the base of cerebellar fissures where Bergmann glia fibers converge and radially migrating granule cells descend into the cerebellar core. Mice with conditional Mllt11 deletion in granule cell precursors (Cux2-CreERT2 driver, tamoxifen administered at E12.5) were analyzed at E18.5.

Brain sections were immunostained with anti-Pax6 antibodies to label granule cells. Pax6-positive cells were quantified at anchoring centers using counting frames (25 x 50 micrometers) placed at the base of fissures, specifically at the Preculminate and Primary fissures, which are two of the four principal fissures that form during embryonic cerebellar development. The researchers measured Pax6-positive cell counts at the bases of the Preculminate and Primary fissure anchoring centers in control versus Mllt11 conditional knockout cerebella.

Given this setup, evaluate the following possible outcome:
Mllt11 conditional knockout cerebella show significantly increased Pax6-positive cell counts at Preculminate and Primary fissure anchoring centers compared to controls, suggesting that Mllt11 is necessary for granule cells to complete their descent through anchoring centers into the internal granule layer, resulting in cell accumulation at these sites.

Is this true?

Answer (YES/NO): NO